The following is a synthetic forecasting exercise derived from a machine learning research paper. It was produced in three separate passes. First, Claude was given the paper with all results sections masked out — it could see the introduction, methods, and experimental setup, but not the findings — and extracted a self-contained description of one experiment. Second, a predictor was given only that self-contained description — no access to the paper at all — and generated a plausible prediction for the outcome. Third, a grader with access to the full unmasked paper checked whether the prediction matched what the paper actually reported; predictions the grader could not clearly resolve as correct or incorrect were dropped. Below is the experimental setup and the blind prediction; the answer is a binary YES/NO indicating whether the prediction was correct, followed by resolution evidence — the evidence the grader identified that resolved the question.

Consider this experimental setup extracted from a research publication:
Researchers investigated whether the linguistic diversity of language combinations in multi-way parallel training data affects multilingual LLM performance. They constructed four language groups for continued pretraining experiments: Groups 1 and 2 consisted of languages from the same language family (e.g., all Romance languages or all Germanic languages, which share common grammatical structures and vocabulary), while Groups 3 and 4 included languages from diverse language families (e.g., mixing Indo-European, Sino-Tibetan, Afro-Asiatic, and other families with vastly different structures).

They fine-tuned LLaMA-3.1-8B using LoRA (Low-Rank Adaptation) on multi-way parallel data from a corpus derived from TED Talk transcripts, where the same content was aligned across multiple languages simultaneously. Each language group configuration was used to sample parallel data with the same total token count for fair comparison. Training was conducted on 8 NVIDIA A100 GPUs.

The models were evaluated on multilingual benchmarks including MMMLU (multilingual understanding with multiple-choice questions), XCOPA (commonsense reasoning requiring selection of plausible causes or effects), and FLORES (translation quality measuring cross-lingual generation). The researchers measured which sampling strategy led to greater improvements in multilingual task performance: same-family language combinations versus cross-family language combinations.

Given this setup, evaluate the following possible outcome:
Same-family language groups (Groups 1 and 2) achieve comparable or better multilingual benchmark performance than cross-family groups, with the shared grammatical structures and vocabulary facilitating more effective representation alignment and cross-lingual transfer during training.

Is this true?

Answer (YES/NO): NO